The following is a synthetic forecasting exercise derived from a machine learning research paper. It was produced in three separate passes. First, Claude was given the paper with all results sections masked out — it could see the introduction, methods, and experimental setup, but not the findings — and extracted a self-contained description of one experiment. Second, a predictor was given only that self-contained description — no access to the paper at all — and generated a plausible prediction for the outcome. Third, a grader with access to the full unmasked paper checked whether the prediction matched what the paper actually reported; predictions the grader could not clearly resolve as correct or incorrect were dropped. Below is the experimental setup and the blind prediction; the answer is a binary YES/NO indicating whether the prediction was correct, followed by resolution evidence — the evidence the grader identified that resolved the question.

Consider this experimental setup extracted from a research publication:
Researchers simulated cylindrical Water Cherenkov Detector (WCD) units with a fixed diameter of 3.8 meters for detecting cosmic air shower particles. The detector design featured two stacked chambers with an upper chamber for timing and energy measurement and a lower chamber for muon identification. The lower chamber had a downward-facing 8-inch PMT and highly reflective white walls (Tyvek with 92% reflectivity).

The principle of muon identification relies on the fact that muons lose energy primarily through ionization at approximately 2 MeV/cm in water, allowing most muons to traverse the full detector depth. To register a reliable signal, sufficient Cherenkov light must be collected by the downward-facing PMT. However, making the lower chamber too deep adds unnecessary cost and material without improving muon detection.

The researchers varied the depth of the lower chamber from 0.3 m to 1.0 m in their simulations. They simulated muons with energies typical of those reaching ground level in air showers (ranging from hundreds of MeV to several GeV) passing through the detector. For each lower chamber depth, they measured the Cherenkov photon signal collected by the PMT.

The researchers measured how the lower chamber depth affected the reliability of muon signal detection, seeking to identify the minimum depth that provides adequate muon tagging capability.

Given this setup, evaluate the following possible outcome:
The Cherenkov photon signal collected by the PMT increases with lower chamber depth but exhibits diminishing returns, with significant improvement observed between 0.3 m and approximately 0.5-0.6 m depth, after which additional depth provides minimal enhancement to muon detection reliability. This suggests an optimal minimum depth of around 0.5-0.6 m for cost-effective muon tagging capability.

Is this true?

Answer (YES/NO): NO